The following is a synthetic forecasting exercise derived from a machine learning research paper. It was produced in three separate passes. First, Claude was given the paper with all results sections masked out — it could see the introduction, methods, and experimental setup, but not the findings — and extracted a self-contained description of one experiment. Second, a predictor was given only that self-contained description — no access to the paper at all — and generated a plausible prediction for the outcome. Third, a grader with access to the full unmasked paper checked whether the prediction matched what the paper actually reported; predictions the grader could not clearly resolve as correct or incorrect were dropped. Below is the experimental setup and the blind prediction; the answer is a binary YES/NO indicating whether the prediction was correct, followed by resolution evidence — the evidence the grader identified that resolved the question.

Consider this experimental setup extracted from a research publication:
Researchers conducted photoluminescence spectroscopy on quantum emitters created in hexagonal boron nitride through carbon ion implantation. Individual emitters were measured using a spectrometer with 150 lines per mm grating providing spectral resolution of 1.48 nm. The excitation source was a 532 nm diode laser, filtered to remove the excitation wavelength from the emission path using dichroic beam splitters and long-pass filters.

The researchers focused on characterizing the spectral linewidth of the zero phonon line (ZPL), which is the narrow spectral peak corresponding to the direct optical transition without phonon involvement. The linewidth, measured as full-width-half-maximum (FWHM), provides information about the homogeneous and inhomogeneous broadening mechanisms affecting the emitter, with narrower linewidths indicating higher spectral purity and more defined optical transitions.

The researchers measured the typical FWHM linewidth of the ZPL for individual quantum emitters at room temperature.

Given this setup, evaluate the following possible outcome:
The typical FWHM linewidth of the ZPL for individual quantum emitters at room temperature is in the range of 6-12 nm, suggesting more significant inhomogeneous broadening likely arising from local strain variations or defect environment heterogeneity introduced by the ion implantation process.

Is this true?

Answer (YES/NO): YES